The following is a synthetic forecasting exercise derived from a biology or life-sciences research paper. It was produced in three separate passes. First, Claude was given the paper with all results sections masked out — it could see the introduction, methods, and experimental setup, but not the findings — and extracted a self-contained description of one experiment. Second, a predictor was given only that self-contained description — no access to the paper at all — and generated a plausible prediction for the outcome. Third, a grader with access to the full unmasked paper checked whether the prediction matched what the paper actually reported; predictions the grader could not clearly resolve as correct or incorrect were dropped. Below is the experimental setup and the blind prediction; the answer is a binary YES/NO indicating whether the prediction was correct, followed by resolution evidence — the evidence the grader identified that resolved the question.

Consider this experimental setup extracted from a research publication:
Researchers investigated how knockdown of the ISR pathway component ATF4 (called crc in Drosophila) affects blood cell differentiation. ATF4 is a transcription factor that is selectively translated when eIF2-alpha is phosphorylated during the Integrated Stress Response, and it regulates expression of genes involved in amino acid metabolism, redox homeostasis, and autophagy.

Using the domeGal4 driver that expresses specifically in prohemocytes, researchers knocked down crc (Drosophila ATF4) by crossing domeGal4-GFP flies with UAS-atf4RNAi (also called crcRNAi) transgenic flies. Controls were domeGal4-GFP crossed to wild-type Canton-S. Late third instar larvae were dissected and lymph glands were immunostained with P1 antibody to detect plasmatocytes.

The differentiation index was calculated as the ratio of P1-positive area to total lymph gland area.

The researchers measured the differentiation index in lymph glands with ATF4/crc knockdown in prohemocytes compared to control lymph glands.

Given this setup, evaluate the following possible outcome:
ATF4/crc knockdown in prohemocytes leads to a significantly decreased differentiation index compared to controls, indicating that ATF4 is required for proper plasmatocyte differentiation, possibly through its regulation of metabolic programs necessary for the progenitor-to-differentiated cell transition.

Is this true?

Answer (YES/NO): NO